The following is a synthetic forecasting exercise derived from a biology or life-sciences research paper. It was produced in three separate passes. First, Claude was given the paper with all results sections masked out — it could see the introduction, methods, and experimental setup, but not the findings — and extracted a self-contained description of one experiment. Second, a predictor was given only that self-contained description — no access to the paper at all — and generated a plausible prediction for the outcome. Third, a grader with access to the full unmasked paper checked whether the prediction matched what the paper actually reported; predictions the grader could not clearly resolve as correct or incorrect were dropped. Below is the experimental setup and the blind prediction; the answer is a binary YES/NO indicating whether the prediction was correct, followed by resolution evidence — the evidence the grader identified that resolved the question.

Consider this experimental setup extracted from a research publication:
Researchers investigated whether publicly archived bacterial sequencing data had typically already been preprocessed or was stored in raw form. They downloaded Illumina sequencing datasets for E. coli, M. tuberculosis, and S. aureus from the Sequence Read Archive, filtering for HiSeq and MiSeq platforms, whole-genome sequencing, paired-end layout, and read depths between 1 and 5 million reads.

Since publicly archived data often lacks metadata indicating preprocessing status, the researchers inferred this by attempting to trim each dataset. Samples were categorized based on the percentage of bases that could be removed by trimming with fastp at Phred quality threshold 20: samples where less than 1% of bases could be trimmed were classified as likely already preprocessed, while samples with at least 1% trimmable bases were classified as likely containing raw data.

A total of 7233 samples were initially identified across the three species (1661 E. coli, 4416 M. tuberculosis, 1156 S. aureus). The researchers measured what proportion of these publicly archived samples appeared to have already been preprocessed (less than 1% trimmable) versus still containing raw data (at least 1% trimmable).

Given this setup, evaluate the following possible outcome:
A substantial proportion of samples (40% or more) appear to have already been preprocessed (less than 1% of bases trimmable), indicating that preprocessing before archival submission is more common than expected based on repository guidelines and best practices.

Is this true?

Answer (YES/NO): NO